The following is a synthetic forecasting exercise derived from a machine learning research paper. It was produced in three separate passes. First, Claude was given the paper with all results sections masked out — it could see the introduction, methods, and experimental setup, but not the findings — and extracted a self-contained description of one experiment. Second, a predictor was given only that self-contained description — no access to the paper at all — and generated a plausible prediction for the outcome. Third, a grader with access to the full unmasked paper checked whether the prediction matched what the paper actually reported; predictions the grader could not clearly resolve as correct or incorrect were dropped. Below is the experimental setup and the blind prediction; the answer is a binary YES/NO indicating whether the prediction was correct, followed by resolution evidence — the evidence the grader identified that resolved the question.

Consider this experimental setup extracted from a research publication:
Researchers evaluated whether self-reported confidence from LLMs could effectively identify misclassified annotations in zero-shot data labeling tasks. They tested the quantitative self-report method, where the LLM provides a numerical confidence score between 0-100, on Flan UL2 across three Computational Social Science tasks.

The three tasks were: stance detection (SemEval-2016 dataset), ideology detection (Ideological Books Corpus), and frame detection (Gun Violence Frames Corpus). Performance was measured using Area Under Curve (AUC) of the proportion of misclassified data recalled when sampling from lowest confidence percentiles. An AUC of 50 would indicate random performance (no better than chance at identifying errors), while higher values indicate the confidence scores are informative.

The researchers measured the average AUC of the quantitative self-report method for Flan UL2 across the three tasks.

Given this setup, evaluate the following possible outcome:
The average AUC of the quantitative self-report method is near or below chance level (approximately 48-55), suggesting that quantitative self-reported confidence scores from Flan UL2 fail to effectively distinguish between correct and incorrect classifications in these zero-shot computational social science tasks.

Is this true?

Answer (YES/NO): YES